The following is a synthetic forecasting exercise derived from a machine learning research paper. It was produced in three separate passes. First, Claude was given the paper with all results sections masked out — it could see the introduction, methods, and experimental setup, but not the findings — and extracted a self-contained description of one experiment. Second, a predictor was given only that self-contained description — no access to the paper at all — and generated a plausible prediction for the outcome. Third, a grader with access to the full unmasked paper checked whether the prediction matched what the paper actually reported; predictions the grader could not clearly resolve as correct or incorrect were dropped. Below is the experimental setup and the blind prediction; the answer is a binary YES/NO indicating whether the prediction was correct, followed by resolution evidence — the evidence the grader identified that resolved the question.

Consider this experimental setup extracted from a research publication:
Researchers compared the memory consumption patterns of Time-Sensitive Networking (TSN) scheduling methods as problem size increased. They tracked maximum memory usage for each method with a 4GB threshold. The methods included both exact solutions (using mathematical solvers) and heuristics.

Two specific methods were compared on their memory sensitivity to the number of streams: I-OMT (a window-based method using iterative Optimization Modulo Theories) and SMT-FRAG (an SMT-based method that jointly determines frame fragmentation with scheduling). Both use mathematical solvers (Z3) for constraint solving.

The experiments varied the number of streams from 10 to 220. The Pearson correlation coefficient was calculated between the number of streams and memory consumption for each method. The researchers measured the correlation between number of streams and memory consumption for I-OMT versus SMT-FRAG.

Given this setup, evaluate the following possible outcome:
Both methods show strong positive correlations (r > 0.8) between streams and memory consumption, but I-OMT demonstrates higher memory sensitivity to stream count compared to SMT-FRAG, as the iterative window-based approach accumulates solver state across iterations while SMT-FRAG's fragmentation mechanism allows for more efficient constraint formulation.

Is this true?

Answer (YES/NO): NO